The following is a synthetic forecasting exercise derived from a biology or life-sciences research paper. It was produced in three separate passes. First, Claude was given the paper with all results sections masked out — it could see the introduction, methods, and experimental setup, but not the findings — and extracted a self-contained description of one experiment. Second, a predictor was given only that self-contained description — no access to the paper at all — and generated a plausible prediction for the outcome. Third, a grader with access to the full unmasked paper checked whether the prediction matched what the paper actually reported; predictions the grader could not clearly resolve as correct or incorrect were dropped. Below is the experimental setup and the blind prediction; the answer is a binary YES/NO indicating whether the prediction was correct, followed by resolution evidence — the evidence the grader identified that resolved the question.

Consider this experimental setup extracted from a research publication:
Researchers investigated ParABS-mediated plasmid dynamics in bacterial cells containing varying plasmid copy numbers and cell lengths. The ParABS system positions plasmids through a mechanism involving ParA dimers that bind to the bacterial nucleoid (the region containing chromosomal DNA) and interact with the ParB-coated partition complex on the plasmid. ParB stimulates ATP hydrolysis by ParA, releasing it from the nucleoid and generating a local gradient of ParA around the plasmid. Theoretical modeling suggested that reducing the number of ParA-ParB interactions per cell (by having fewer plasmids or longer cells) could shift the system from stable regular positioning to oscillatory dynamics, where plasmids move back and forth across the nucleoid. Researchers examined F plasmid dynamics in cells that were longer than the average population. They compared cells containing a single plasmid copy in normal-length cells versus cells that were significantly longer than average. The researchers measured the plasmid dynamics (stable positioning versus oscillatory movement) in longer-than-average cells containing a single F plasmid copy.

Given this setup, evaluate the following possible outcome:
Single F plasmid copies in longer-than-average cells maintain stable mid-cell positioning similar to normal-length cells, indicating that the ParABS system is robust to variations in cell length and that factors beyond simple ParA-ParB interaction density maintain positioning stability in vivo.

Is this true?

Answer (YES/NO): NO